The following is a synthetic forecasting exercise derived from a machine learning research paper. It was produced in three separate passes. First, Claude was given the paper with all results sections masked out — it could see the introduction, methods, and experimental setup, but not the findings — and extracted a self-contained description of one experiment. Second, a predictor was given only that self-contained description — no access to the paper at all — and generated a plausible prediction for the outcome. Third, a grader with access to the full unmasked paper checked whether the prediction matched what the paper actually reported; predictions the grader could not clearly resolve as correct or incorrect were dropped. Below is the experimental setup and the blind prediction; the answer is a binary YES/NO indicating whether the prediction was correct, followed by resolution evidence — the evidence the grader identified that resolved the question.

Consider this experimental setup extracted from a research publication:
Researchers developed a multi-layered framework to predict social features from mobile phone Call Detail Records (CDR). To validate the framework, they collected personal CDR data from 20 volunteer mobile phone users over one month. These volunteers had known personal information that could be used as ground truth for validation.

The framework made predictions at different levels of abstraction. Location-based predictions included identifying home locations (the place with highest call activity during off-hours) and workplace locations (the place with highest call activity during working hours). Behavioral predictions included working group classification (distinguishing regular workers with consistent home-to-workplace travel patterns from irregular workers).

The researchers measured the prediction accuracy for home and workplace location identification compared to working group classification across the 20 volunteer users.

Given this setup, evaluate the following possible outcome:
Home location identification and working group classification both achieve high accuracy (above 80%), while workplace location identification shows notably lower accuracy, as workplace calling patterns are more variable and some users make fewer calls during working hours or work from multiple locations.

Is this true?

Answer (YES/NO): NO